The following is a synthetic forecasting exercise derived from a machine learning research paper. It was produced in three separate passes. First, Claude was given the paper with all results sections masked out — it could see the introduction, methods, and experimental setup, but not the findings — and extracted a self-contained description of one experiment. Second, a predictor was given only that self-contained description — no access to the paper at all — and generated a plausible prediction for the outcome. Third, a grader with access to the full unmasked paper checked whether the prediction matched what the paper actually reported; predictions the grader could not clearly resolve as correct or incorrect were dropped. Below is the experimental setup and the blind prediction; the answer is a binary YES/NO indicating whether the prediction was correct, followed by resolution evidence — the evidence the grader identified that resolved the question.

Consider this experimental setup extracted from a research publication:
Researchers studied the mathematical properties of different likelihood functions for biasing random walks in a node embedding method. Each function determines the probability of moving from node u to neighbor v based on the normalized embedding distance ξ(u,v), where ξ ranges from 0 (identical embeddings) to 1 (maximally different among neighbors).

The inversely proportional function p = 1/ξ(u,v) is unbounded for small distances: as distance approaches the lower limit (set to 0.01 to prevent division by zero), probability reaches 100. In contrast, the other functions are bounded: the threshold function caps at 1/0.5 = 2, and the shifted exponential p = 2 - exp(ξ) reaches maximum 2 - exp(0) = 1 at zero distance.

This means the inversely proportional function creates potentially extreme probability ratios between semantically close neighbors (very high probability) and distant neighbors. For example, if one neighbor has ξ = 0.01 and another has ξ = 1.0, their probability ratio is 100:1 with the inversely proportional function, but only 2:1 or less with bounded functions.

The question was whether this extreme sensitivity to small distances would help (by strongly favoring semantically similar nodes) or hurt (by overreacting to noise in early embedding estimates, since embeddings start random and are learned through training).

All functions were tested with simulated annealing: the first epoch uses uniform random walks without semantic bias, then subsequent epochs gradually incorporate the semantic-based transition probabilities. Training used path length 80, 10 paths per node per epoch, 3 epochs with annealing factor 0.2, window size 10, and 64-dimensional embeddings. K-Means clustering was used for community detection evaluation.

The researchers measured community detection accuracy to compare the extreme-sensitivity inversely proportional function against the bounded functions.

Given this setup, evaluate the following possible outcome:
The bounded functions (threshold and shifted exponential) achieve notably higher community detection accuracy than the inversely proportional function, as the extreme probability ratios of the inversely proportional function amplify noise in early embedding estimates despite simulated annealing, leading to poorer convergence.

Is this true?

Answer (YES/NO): NO